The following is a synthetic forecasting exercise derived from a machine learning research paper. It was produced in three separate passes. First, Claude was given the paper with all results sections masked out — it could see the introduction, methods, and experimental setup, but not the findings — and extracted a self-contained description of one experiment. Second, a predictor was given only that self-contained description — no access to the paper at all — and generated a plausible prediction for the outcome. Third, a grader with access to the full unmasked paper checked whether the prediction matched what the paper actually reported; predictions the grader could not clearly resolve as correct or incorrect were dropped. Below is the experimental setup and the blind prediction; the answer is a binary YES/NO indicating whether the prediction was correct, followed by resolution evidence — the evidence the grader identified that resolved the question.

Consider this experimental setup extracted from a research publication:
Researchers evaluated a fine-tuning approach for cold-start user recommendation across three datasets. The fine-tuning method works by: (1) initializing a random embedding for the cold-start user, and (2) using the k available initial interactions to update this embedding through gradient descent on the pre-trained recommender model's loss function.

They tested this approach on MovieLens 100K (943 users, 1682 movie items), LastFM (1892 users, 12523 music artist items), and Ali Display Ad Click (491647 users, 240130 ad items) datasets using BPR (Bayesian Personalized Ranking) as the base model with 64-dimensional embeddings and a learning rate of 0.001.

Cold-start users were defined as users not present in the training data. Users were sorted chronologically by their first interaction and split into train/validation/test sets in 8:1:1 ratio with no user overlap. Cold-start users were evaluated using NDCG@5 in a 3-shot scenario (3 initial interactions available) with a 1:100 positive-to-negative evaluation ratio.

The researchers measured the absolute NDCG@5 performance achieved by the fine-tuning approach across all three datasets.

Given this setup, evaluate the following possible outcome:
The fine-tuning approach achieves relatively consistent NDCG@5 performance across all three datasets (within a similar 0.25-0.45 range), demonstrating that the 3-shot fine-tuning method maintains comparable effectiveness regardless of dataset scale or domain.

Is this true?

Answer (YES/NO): NO